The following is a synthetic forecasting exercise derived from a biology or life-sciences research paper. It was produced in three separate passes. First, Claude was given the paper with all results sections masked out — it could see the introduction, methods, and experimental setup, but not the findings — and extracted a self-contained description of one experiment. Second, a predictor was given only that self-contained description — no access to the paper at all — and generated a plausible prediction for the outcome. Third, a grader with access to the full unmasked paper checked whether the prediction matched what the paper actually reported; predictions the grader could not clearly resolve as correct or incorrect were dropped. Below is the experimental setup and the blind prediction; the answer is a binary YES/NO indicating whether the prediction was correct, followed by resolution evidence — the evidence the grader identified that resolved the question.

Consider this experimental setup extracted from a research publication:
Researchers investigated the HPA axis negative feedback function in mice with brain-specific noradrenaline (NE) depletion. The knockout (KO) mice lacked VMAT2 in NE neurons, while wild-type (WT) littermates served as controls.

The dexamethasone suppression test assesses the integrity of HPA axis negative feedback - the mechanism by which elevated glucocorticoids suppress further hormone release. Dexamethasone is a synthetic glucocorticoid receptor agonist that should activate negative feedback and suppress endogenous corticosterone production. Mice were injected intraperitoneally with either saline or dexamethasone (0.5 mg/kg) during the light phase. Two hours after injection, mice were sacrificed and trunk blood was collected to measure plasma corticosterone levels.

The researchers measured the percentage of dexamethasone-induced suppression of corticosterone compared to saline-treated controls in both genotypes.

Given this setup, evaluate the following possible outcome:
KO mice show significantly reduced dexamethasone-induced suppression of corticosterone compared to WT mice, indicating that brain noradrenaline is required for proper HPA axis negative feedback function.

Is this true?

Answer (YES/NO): NO